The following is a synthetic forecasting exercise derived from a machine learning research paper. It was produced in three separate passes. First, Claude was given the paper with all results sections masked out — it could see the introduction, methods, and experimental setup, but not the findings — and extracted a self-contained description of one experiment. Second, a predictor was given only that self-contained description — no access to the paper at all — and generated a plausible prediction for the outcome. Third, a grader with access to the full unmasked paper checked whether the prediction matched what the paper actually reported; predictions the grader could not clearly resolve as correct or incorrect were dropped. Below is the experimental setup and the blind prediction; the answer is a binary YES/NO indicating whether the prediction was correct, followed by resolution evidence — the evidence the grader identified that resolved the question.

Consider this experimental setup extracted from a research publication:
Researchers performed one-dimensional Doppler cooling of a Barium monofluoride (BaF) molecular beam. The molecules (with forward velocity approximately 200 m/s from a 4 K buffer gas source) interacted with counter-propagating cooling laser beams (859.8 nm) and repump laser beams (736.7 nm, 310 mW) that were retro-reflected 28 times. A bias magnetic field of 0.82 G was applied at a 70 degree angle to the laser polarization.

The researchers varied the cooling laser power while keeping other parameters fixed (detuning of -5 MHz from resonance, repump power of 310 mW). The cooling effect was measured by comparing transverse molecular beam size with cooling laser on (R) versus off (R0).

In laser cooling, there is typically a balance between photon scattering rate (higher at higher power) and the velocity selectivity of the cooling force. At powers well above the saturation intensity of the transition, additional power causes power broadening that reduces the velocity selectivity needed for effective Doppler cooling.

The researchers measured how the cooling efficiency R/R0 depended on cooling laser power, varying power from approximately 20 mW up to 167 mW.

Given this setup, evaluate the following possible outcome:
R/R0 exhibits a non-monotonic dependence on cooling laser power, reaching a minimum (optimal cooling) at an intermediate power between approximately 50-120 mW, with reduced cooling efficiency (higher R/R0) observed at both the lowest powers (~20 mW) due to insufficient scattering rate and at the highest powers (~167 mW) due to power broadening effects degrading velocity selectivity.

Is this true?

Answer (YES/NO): NO